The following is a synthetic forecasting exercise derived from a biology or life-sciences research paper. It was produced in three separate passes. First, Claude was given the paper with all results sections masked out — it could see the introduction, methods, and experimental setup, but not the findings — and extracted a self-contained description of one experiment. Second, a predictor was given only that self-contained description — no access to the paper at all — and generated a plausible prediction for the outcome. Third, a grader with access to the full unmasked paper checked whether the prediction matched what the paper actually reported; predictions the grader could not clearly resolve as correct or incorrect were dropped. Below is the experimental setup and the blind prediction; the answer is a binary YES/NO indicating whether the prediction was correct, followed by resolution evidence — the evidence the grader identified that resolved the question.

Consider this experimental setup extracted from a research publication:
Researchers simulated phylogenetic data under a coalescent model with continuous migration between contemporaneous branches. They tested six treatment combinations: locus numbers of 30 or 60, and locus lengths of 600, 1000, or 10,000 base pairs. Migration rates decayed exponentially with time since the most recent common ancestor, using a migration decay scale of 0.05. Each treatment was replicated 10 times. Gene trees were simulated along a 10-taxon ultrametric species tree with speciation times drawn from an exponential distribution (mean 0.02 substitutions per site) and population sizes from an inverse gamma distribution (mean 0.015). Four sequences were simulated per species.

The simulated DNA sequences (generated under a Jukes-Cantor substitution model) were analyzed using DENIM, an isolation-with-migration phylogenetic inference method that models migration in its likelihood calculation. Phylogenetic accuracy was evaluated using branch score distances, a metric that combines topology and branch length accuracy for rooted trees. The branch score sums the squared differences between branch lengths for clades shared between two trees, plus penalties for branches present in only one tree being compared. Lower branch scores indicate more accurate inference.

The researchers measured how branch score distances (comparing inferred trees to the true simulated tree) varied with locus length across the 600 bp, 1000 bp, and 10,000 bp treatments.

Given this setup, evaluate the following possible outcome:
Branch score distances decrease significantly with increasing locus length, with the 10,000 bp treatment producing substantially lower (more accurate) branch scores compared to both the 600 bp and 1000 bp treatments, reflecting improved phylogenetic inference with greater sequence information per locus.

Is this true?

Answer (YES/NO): NO